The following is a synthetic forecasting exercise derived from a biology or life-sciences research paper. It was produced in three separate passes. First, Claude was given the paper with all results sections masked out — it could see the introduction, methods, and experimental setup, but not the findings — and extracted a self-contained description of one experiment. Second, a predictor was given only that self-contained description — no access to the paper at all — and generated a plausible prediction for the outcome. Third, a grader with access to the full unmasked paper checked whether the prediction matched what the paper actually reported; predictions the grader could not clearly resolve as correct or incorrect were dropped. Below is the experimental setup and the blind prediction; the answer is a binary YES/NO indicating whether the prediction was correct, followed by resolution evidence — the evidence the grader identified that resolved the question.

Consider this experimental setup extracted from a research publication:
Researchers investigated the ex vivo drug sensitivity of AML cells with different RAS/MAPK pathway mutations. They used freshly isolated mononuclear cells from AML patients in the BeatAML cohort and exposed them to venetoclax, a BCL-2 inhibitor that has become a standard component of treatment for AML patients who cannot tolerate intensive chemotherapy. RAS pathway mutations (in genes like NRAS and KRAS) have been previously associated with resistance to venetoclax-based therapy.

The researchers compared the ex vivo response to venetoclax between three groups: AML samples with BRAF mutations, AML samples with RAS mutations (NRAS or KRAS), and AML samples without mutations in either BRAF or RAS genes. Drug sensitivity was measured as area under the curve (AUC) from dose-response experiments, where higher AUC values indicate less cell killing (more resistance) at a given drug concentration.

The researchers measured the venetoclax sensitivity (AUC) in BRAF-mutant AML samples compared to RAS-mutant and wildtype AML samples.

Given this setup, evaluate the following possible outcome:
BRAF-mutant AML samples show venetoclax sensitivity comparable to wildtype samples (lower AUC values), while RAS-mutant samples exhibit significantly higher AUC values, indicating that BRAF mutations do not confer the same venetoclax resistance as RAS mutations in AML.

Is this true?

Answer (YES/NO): NO